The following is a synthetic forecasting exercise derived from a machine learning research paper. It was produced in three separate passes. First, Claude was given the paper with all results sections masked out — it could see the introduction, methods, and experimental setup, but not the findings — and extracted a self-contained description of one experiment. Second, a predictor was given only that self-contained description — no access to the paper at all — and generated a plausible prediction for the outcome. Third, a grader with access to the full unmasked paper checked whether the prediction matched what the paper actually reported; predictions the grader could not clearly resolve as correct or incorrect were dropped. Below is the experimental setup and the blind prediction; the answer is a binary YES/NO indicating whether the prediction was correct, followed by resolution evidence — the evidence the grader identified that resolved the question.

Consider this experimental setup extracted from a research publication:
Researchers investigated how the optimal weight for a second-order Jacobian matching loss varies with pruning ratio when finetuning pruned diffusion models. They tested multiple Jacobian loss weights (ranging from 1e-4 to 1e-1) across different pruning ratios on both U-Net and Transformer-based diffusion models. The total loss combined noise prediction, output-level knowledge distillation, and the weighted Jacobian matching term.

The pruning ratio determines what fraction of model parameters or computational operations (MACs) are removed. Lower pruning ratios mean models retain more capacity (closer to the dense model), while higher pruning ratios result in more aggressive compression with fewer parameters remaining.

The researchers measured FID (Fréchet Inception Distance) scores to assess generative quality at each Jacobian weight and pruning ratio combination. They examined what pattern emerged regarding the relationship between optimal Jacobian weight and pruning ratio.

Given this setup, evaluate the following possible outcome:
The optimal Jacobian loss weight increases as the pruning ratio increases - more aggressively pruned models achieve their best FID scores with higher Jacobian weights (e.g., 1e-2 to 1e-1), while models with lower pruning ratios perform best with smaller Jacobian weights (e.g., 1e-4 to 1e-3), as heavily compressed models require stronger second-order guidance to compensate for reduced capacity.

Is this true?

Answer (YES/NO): NO